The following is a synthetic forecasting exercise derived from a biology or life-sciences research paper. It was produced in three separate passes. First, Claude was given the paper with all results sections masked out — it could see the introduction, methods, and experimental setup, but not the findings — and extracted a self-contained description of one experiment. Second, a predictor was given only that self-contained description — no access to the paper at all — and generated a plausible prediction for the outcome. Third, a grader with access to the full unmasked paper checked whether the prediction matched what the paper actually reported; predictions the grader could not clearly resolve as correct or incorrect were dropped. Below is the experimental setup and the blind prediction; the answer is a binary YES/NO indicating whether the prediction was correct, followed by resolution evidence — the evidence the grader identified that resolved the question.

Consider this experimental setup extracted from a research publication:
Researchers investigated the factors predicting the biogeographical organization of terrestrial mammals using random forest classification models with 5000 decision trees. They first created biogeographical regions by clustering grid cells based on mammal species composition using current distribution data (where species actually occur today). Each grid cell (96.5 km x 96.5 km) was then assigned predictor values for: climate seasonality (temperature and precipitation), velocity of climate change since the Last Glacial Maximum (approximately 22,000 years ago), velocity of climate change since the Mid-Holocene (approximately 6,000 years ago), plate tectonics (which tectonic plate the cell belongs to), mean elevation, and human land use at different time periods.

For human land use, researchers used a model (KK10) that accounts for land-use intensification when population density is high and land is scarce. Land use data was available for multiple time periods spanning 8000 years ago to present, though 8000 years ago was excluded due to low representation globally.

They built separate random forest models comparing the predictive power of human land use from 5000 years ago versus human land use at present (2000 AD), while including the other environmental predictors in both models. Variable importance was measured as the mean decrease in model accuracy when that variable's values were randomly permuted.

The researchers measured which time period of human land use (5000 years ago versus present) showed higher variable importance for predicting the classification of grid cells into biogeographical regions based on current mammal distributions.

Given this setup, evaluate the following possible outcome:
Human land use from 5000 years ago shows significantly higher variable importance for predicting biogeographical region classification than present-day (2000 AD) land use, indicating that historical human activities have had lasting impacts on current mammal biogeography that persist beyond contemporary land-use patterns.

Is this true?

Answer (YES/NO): YES